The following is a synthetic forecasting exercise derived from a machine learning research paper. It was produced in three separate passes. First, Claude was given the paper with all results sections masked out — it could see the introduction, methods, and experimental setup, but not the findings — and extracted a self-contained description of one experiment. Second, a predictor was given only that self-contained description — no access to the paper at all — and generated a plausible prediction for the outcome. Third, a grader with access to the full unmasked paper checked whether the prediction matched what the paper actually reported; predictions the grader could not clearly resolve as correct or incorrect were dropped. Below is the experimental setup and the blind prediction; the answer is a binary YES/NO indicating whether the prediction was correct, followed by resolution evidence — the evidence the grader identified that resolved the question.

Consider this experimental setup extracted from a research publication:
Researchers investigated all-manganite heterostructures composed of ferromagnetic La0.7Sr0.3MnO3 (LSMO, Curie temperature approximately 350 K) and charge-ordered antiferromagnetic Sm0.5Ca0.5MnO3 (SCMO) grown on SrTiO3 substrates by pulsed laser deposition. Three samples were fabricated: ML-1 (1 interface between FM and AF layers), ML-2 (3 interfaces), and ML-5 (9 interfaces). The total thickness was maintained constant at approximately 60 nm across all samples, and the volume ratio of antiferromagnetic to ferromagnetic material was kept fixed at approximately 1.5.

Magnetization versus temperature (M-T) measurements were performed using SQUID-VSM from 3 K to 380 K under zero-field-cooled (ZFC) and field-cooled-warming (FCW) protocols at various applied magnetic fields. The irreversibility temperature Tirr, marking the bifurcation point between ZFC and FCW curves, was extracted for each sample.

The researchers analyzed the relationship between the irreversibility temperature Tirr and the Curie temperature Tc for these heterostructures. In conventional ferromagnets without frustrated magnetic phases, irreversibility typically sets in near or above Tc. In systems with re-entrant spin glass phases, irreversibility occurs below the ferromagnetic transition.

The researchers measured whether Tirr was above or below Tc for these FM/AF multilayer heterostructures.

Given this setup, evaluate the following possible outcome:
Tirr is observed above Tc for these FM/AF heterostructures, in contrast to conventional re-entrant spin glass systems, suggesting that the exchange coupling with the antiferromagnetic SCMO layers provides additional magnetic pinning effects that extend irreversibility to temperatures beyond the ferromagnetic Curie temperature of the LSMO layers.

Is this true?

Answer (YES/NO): NO